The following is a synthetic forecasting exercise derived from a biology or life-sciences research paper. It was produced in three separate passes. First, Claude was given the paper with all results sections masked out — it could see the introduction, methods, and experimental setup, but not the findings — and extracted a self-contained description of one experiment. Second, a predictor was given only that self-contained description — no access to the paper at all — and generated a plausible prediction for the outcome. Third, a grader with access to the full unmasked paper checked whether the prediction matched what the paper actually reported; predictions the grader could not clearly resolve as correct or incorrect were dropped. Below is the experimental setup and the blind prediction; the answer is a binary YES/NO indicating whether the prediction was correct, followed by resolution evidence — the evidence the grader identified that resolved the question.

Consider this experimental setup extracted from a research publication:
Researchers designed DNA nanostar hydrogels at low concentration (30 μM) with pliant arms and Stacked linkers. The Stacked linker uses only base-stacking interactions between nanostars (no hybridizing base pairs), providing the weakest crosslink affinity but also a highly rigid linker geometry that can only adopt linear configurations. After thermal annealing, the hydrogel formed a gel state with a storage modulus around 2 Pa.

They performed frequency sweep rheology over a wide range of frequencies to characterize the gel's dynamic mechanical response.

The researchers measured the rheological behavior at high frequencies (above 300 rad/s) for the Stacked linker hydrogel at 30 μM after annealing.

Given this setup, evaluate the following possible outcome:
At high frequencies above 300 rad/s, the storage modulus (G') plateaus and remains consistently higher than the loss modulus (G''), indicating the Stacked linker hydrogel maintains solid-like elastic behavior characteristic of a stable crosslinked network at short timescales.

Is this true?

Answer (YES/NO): NO